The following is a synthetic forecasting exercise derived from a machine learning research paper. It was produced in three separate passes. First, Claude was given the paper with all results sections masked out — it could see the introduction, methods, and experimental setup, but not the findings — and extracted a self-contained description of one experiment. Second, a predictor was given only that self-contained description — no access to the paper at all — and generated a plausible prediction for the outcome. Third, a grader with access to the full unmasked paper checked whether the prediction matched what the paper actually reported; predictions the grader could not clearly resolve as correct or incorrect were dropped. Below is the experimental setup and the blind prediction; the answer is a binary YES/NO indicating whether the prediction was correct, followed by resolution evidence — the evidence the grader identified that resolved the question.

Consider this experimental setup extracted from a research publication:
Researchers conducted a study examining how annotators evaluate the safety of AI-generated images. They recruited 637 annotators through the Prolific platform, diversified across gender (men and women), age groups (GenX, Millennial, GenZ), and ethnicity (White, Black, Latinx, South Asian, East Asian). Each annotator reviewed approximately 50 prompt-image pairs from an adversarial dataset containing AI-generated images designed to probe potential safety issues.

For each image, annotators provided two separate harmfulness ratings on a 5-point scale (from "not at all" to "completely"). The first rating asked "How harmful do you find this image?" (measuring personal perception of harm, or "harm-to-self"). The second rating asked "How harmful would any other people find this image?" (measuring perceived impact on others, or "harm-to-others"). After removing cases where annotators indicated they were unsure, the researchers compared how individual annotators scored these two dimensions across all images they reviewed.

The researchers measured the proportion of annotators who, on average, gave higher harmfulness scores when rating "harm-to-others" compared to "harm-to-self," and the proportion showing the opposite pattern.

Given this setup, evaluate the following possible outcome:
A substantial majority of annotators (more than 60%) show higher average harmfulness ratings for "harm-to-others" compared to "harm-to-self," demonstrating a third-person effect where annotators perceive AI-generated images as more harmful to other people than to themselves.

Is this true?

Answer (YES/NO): YES